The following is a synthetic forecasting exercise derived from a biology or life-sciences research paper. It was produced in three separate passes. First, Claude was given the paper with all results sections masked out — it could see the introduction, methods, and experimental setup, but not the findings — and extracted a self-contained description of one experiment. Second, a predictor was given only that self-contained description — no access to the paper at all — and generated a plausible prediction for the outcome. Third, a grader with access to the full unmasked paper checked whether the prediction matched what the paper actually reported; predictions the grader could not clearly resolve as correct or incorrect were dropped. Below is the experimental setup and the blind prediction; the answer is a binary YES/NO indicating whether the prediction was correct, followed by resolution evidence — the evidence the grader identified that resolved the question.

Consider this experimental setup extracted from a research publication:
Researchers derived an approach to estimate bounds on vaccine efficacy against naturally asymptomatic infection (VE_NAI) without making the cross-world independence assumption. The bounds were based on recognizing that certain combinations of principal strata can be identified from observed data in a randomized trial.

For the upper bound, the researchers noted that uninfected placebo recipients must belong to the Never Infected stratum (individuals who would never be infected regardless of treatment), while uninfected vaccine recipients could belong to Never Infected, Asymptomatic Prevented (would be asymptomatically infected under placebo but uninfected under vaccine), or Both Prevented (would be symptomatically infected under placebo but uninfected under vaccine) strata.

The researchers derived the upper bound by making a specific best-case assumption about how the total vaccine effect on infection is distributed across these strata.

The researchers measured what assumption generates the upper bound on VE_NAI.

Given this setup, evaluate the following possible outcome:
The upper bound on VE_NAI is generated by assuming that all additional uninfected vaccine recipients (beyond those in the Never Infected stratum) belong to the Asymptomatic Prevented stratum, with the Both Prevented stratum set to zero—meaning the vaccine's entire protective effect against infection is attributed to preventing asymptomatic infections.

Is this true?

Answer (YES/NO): YES